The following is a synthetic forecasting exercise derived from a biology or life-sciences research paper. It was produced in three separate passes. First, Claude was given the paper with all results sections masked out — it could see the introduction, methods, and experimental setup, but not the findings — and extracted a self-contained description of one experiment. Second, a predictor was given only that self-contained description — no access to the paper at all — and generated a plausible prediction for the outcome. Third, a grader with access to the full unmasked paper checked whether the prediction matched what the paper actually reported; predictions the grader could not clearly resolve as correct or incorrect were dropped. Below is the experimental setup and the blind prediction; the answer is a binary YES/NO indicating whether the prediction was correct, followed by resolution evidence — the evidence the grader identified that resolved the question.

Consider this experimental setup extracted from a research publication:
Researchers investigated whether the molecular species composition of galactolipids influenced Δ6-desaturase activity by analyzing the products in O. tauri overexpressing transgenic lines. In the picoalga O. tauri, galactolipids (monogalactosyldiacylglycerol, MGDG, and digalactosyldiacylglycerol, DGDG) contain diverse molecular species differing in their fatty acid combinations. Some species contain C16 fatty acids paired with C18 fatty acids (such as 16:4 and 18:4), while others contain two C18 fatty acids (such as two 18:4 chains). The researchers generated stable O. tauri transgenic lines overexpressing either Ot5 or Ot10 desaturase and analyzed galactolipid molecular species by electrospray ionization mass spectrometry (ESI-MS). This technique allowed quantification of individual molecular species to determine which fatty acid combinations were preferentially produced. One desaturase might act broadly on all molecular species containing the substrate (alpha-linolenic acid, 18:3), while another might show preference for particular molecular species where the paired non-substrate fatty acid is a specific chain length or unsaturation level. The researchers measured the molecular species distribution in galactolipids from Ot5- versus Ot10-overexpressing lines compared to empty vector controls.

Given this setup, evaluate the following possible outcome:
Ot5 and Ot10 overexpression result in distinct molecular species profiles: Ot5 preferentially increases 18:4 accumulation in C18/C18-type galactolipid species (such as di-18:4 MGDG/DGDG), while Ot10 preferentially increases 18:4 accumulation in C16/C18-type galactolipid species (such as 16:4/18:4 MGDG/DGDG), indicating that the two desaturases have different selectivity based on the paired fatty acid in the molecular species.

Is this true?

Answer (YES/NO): NO